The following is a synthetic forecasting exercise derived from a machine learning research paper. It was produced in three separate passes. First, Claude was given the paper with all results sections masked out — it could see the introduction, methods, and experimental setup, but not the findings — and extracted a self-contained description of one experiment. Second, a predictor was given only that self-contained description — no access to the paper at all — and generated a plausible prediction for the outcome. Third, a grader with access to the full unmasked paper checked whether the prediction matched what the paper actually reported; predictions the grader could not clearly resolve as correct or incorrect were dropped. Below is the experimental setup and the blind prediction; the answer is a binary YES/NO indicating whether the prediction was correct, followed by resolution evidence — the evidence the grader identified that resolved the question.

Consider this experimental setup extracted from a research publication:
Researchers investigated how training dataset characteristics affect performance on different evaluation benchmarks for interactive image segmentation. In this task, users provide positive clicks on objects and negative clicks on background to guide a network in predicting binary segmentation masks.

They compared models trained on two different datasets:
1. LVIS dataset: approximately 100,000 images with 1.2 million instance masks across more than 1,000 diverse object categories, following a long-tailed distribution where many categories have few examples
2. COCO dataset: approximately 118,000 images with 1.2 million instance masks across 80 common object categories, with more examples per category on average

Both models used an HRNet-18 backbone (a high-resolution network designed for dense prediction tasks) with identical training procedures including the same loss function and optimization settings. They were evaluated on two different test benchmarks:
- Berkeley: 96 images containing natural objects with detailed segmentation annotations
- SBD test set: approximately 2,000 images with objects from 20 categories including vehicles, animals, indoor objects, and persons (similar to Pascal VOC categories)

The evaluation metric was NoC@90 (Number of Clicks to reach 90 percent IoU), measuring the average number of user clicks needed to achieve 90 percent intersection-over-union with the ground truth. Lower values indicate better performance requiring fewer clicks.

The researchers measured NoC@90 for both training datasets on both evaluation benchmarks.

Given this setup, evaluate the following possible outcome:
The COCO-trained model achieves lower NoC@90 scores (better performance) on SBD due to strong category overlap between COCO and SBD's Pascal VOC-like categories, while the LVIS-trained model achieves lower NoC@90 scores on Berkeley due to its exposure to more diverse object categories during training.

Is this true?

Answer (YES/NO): NO